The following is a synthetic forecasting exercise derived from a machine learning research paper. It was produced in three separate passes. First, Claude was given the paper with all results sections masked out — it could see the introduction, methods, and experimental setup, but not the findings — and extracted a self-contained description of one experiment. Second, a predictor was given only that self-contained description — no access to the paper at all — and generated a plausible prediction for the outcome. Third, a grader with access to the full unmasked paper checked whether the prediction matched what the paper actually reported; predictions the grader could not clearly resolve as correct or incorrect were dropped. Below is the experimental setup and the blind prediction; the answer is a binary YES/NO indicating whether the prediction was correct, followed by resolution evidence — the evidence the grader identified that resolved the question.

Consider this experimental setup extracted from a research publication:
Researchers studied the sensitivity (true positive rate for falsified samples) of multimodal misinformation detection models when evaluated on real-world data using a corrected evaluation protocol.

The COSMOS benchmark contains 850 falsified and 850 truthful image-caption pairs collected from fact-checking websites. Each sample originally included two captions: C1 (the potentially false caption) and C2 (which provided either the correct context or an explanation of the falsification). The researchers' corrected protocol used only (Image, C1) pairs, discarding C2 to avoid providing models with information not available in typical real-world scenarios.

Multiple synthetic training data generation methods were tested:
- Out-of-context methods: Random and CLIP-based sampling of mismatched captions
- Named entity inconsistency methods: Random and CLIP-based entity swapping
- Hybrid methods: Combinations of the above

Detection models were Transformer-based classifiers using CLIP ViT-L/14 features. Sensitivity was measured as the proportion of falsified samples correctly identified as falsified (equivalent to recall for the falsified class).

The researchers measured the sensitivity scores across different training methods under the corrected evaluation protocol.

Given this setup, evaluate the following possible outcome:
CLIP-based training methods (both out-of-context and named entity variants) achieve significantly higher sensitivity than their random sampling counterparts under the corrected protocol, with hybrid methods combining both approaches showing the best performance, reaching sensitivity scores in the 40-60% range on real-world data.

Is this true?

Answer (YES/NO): NO